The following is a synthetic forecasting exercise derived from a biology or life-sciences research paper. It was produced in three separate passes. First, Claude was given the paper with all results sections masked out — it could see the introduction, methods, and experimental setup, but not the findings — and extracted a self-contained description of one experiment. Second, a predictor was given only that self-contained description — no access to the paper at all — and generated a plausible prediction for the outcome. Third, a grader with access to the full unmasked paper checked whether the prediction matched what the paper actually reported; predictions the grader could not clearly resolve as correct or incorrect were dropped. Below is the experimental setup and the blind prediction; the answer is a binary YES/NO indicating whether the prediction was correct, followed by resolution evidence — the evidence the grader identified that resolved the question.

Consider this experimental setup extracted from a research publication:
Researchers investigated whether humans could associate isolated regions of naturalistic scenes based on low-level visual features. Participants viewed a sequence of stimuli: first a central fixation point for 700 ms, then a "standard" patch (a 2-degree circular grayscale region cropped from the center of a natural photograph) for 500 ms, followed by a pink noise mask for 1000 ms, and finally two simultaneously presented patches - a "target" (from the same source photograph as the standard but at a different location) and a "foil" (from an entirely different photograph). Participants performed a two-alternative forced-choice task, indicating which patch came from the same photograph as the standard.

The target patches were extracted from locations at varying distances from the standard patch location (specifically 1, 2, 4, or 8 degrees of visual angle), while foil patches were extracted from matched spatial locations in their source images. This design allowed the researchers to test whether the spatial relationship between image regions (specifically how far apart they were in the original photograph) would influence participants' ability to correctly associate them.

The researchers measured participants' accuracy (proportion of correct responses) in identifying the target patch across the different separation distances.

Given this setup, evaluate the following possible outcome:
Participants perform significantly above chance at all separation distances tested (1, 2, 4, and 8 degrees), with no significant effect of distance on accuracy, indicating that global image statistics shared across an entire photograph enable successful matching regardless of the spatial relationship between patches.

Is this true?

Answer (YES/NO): NO